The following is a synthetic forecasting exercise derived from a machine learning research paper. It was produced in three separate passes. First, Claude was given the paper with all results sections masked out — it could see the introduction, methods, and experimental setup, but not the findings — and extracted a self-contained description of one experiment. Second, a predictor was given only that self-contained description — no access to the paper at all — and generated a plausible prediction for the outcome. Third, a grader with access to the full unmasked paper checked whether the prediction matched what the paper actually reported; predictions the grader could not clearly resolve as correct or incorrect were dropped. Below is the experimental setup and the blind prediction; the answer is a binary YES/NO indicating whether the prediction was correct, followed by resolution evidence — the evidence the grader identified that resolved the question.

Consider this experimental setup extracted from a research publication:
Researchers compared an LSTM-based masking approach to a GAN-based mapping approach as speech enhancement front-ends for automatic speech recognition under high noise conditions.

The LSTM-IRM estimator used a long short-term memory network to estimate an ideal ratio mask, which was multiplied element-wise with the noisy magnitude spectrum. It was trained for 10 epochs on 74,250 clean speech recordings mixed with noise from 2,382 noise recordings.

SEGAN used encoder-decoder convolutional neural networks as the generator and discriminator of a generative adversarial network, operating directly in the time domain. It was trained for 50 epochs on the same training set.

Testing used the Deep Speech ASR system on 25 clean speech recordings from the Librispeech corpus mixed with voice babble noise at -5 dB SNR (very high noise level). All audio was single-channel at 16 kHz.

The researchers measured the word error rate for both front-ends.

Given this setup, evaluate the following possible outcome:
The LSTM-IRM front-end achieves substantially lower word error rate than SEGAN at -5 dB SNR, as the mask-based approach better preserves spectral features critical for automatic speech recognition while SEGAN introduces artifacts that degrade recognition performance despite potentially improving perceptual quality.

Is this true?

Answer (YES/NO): NO